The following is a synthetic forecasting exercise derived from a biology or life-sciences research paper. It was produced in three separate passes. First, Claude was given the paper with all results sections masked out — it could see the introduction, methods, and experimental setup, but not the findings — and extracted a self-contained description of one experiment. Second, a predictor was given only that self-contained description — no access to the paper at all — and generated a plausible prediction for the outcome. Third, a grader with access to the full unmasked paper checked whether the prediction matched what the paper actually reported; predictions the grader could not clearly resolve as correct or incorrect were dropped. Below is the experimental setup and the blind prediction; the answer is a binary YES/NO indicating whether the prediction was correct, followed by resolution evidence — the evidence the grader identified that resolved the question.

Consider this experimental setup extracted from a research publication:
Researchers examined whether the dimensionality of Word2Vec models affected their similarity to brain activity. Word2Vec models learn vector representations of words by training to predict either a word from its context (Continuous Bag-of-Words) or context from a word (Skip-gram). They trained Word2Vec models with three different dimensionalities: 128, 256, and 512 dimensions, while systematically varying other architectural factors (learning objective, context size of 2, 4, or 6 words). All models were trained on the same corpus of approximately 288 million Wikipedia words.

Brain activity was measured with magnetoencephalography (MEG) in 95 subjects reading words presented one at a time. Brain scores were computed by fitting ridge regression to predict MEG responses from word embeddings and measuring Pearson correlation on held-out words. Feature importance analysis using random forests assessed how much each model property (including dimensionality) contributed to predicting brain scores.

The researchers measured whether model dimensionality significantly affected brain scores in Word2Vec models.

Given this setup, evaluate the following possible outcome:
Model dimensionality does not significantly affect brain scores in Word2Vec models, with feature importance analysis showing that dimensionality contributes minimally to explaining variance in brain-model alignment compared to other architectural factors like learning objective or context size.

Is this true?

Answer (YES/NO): NO